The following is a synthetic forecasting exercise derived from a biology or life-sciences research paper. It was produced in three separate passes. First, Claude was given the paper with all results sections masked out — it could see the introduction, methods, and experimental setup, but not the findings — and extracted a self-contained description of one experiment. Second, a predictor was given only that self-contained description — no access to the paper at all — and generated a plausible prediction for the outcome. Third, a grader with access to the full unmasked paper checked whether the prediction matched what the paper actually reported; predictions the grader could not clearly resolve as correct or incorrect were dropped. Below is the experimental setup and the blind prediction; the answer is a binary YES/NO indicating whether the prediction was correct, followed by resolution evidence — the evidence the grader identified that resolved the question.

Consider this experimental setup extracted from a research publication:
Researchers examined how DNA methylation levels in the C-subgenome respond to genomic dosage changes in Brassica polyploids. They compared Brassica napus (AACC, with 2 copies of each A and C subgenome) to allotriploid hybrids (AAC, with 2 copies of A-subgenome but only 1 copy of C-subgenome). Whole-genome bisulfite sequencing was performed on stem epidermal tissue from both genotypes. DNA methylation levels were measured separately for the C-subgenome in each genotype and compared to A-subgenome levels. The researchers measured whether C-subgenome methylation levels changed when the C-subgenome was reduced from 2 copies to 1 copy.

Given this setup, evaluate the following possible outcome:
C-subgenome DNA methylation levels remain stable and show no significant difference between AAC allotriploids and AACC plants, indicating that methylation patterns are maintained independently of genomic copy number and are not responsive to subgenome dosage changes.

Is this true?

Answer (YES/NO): YES